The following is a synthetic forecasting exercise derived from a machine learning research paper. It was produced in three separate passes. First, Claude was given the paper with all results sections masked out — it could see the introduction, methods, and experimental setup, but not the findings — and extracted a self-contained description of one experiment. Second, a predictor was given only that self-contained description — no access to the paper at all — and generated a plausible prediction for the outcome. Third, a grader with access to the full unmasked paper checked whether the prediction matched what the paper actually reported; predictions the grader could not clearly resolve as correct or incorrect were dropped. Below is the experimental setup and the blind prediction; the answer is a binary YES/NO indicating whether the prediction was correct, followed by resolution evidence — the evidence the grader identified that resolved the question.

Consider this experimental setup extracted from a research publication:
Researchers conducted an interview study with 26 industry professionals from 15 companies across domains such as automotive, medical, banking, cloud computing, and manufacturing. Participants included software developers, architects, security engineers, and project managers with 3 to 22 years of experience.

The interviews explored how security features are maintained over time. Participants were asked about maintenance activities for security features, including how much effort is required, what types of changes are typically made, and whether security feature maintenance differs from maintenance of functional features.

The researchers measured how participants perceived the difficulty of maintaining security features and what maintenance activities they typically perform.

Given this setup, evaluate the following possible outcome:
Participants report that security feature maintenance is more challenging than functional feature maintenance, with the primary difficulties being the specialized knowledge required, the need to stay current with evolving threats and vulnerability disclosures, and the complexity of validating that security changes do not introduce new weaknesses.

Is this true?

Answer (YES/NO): NO